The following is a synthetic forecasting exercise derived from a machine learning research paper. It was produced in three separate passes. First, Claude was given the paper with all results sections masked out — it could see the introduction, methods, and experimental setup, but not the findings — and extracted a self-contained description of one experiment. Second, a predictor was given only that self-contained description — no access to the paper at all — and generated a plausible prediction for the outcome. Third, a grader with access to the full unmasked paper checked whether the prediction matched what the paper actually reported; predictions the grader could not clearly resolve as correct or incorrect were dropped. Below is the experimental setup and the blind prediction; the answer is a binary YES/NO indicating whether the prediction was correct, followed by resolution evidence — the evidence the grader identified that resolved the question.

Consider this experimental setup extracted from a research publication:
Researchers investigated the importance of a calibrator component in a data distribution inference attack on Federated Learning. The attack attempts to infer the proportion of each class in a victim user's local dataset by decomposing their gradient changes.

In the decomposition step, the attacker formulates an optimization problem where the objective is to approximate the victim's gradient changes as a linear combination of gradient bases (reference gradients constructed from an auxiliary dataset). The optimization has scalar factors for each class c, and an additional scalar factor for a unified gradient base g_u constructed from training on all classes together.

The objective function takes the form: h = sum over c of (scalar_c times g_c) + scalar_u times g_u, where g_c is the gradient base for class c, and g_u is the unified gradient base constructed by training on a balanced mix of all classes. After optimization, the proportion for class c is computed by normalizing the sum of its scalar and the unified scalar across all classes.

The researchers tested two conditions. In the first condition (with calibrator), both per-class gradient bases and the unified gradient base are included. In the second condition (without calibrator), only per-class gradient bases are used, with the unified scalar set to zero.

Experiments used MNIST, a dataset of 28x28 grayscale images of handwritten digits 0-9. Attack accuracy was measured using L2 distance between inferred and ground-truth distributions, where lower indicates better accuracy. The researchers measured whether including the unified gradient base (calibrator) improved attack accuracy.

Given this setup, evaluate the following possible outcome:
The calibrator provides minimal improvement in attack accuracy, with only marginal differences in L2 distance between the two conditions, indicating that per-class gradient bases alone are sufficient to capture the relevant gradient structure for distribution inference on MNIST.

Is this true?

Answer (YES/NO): NO